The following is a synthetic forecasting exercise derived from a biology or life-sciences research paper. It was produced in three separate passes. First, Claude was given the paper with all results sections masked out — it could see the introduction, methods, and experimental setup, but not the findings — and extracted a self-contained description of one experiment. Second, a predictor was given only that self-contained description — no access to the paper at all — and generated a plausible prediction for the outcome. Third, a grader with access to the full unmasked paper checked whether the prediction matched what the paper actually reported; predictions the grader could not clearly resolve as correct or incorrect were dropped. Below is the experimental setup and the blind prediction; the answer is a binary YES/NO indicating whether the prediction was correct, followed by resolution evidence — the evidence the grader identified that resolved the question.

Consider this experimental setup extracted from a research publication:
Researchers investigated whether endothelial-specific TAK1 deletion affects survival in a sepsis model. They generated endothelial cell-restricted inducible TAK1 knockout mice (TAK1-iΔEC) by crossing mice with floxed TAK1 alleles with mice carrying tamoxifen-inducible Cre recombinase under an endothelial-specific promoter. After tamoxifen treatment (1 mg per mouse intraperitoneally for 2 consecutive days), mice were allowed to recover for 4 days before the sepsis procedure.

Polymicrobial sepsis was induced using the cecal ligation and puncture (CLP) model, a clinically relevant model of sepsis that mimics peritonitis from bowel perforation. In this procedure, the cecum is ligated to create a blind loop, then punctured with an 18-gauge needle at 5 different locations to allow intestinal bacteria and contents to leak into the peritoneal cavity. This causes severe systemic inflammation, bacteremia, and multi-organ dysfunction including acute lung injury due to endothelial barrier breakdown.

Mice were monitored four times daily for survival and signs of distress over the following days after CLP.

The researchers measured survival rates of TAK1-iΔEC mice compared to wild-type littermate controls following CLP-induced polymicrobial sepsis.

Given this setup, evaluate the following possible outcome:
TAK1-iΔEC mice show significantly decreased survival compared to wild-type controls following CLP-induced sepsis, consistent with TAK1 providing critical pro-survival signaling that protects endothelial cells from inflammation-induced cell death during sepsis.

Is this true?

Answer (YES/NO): NO